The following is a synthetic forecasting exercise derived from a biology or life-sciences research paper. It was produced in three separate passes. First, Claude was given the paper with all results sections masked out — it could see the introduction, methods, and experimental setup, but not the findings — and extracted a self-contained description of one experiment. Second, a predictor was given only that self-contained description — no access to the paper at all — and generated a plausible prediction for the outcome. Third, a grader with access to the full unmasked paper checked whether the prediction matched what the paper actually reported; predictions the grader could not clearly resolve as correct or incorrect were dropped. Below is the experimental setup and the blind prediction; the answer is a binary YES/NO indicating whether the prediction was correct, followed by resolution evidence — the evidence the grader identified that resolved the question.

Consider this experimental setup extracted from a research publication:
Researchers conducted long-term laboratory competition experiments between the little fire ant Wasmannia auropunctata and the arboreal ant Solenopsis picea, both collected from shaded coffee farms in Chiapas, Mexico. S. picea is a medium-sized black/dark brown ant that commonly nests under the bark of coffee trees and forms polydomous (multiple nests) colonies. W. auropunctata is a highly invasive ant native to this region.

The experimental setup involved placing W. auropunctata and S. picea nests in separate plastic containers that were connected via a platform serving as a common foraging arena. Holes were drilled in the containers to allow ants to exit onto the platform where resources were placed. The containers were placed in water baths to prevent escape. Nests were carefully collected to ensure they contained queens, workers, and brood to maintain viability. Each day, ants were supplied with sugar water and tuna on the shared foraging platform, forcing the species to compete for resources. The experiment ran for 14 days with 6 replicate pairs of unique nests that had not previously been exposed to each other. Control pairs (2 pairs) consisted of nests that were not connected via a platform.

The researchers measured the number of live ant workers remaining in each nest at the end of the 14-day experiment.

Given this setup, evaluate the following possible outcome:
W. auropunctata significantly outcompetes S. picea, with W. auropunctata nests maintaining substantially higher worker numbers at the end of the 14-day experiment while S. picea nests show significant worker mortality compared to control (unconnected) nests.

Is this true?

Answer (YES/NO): NO